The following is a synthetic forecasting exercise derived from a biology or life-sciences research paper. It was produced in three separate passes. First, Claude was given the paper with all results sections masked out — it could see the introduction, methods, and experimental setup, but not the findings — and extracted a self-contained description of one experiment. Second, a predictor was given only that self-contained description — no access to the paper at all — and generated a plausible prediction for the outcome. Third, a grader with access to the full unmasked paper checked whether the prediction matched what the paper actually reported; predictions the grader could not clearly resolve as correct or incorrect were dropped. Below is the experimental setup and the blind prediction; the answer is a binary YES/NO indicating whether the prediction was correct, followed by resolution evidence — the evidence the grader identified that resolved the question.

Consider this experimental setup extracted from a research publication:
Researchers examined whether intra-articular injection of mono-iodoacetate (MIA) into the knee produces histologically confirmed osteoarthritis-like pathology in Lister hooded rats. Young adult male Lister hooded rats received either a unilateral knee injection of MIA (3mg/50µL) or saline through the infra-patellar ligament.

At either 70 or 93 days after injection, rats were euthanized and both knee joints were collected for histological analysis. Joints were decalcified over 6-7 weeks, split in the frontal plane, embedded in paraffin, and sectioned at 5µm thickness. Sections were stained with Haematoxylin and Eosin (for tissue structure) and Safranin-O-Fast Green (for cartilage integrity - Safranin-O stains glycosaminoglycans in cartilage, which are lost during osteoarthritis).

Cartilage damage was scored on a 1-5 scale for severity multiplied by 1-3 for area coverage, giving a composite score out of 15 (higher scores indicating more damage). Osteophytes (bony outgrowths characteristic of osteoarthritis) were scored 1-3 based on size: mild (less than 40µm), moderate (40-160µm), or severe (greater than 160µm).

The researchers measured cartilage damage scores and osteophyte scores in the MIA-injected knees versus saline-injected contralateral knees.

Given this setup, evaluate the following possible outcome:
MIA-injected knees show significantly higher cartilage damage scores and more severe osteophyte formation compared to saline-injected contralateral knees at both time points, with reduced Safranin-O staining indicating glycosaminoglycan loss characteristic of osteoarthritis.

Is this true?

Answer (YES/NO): NO